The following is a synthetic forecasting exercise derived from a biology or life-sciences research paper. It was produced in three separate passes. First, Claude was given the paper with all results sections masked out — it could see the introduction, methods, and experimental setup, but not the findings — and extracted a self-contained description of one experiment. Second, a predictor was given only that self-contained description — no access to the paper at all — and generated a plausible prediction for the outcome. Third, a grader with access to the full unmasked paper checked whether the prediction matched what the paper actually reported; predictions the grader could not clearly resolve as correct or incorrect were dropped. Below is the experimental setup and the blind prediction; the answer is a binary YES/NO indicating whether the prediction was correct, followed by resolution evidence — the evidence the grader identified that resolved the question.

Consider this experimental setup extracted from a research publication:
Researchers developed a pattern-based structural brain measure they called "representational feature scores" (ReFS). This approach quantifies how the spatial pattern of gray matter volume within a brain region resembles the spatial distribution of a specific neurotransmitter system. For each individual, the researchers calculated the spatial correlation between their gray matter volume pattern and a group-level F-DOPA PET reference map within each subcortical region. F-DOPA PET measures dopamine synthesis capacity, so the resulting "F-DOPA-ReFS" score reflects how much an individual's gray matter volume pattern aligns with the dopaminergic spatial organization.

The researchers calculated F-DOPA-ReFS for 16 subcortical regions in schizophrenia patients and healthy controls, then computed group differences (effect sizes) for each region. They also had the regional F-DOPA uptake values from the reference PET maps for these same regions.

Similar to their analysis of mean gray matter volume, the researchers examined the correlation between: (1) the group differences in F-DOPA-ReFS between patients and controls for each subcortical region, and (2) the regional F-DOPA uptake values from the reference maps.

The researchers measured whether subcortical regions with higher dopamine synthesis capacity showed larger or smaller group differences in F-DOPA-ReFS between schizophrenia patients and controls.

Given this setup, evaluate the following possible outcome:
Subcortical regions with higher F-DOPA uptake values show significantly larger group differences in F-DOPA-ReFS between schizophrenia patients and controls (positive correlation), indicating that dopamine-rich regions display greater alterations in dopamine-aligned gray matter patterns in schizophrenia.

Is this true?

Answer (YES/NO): YES